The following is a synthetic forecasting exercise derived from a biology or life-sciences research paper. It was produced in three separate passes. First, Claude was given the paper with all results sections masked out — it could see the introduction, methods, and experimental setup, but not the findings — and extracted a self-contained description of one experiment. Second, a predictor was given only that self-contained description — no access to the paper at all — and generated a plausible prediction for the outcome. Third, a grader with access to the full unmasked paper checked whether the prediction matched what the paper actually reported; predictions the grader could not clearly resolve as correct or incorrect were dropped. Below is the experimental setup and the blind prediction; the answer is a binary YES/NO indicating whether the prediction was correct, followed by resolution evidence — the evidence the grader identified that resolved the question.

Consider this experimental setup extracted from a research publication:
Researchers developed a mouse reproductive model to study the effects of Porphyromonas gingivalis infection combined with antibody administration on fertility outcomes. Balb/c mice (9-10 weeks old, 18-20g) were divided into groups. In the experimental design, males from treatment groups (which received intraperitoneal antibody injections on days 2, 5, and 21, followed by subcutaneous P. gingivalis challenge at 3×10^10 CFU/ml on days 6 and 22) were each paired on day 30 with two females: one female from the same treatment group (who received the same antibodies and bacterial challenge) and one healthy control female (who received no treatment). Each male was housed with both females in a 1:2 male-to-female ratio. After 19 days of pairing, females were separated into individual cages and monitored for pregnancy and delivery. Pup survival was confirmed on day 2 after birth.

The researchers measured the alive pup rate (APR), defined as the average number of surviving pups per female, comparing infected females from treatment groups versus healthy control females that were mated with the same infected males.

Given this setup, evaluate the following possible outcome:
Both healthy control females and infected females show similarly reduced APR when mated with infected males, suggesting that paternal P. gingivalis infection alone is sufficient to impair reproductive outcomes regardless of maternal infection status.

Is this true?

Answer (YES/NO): YES